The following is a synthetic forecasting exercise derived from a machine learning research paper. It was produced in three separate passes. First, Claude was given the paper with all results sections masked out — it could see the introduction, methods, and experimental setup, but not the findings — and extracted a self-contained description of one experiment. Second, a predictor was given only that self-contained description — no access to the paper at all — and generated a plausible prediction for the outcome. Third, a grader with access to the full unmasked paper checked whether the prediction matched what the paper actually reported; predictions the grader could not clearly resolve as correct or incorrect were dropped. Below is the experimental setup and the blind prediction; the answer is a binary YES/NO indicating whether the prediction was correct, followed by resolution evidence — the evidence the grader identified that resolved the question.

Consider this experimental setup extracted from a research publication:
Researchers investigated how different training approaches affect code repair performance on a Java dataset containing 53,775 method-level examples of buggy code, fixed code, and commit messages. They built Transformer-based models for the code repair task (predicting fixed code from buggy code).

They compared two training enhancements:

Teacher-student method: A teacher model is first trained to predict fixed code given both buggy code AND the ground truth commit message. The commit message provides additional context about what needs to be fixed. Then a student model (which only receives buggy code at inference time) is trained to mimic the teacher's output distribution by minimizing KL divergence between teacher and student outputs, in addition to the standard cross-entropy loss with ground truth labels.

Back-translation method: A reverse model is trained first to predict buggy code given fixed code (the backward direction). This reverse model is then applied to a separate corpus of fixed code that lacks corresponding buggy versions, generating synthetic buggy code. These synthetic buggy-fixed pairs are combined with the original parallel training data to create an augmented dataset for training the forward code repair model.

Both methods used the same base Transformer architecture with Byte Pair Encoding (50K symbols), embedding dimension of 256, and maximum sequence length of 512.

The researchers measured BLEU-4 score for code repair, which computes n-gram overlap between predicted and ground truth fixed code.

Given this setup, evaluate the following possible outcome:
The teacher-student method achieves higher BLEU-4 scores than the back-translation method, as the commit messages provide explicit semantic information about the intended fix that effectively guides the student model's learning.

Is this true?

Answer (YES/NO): YES